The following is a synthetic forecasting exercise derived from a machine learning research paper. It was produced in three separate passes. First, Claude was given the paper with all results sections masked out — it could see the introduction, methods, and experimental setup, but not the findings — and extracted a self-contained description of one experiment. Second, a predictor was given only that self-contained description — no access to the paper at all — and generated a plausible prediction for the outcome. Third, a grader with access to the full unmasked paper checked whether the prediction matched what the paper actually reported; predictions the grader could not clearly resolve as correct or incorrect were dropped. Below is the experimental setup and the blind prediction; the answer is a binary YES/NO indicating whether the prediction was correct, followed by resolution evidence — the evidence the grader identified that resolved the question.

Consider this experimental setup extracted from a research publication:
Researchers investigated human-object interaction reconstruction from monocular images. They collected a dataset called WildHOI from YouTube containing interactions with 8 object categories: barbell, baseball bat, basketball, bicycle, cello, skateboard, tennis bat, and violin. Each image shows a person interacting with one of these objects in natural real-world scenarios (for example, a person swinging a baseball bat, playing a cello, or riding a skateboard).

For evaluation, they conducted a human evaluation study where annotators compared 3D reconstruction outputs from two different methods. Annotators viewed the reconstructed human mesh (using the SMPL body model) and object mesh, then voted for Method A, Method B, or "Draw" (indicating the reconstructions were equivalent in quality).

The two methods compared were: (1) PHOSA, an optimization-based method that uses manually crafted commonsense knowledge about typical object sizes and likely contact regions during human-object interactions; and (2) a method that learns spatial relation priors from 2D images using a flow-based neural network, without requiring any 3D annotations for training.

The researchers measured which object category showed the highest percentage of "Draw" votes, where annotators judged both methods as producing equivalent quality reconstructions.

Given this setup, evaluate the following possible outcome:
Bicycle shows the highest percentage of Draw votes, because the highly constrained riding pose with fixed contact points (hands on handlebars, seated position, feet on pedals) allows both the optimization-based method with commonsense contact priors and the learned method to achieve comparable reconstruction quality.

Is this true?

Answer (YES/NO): NO